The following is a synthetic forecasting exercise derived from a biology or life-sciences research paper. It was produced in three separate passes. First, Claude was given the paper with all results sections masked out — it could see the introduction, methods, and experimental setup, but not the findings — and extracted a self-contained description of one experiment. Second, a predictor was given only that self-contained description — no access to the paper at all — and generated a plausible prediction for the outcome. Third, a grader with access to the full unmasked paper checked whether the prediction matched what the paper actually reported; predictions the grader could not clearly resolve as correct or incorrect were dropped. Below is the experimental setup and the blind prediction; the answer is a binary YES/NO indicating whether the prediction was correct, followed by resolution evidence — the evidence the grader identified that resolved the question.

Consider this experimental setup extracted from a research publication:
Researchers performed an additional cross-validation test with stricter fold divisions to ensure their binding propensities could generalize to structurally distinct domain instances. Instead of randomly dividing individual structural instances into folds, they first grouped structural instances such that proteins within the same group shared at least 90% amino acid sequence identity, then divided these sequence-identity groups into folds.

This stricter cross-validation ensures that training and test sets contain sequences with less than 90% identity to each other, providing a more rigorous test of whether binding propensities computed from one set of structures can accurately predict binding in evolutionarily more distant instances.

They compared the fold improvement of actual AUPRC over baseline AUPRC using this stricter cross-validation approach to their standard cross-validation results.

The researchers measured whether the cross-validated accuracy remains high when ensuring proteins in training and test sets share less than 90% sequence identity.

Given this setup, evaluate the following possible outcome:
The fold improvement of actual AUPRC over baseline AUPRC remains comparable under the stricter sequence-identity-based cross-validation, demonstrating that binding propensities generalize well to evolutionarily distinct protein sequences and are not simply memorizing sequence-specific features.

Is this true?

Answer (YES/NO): YES